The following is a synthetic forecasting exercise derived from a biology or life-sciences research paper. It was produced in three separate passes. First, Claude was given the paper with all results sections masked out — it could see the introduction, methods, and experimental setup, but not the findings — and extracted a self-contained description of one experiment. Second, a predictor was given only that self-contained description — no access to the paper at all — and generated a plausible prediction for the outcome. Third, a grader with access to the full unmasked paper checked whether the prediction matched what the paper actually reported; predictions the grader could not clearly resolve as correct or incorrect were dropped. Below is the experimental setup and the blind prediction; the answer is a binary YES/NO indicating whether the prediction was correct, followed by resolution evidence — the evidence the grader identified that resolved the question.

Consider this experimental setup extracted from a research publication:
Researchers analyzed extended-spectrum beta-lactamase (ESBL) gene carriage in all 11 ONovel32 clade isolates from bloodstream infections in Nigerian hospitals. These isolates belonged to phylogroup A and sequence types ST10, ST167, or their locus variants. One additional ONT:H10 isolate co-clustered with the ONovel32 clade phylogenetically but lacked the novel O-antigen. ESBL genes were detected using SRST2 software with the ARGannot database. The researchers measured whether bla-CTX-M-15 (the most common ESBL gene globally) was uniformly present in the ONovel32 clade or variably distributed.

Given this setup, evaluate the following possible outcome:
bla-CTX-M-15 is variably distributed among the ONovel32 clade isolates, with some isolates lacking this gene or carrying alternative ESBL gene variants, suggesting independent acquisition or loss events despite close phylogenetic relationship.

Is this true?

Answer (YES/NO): NO